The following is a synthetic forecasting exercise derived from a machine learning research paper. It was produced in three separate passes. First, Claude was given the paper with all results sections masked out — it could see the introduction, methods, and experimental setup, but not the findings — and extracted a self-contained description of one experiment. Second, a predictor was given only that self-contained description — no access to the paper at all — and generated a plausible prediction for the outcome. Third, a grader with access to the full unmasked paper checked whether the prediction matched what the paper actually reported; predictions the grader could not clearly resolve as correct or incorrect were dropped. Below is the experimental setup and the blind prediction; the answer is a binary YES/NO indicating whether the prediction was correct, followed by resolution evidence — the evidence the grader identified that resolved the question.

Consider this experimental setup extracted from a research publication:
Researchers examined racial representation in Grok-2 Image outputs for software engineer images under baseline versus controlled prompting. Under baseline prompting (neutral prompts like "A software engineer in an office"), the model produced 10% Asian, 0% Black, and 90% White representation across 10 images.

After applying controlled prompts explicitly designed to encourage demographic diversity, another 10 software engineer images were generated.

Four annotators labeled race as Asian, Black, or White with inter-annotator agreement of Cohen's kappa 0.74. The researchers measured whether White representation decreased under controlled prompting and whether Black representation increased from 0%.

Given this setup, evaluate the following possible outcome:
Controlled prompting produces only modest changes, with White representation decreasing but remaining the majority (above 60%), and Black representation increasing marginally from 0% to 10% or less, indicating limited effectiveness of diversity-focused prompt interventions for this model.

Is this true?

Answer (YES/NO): NO